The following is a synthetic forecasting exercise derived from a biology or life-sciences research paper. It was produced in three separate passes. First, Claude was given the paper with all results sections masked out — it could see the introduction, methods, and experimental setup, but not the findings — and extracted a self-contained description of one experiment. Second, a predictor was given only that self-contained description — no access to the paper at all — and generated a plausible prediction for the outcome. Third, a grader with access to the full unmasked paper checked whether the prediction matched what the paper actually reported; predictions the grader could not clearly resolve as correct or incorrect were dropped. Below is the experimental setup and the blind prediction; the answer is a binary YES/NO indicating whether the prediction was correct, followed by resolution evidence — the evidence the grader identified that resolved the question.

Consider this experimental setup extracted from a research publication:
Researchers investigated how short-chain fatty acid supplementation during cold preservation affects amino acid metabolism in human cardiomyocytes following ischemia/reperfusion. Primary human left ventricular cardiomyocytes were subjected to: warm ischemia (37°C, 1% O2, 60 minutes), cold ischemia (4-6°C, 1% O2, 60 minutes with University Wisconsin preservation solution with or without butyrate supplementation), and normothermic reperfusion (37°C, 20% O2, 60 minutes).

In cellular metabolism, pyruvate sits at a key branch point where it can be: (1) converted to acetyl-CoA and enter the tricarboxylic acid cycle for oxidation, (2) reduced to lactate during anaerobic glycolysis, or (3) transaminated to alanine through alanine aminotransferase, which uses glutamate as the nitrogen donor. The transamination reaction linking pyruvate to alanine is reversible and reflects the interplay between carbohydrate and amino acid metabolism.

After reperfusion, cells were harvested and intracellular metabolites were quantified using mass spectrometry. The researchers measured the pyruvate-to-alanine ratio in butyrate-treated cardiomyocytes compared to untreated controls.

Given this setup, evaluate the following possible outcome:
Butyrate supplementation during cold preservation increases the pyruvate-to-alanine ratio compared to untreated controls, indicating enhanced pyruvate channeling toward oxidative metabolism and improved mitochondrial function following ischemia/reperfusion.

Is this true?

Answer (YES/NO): YES